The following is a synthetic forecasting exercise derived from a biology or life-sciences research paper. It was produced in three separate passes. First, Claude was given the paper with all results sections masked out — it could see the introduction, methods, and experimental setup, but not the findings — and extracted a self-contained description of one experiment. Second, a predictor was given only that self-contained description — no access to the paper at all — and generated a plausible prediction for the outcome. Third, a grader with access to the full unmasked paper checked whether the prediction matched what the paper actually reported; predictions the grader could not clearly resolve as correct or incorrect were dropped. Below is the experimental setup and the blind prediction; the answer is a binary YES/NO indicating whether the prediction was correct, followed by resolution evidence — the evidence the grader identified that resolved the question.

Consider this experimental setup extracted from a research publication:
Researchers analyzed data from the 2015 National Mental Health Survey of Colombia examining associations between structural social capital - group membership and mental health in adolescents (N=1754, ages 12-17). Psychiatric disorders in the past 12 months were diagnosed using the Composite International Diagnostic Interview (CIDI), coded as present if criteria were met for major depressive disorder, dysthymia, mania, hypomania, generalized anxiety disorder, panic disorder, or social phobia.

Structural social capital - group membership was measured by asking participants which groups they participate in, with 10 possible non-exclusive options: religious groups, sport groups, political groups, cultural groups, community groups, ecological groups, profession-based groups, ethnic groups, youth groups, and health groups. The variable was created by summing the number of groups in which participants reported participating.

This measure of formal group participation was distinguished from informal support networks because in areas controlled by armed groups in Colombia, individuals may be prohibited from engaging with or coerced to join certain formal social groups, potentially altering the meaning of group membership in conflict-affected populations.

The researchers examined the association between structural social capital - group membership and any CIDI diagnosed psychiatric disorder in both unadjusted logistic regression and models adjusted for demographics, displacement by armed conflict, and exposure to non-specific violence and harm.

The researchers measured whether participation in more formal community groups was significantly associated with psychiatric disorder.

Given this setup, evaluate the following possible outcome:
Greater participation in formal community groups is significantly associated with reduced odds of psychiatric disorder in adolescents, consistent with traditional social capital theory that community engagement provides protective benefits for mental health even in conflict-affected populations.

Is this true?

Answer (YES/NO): NO